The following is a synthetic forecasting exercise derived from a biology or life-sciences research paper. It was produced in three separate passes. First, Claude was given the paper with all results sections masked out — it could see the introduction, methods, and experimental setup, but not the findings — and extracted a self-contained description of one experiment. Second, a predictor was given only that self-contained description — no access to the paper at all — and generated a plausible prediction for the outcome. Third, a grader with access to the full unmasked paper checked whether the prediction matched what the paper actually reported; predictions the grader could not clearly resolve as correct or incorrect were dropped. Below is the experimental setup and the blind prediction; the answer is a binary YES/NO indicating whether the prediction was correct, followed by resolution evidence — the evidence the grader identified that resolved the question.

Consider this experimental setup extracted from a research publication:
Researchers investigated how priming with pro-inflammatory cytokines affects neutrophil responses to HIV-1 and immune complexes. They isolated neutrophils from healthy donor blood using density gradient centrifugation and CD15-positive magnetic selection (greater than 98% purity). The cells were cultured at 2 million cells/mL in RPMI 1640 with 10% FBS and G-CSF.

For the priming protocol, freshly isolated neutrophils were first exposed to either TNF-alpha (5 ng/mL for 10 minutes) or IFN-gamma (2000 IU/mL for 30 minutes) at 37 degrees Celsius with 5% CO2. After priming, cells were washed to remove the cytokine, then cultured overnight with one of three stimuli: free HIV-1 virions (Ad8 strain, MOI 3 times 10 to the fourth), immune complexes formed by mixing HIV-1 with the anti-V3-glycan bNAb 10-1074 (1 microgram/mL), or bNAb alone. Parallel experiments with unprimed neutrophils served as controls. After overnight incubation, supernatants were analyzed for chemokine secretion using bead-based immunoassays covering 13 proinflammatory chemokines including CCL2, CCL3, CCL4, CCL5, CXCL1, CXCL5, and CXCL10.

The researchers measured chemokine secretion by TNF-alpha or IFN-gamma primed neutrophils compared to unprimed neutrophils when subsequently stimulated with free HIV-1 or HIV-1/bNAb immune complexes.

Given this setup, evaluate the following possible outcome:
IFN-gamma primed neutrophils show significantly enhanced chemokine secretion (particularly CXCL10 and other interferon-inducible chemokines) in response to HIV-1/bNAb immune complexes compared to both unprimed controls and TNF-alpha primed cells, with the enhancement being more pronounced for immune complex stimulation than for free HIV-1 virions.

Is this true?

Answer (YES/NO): NO